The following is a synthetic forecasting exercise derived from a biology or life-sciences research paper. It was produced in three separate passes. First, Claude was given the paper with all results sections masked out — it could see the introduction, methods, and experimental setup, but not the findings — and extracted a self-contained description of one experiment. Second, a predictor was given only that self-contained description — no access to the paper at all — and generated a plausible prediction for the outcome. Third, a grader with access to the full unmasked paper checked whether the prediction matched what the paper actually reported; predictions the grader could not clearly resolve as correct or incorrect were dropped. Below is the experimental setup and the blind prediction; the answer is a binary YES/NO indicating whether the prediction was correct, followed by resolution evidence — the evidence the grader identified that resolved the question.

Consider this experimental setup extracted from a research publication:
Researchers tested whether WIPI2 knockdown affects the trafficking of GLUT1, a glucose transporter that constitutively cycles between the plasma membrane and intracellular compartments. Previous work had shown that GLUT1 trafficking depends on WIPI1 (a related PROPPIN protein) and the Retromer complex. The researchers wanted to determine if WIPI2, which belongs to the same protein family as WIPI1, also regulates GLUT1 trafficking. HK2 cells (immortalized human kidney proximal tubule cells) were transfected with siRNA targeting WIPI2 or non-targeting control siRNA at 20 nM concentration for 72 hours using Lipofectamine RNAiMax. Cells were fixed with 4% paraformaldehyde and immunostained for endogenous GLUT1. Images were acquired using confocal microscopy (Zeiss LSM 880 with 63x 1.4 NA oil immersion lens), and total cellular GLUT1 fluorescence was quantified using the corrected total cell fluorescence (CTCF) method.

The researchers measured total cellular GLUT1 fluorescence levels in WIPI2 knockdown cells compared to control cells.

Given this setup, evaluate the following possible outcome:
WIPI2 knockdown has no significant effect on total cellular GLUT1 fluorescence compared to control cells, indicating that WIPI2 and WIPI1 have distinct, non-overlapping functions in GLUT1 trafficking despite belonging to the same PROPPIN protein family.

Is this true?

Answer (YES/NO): YES